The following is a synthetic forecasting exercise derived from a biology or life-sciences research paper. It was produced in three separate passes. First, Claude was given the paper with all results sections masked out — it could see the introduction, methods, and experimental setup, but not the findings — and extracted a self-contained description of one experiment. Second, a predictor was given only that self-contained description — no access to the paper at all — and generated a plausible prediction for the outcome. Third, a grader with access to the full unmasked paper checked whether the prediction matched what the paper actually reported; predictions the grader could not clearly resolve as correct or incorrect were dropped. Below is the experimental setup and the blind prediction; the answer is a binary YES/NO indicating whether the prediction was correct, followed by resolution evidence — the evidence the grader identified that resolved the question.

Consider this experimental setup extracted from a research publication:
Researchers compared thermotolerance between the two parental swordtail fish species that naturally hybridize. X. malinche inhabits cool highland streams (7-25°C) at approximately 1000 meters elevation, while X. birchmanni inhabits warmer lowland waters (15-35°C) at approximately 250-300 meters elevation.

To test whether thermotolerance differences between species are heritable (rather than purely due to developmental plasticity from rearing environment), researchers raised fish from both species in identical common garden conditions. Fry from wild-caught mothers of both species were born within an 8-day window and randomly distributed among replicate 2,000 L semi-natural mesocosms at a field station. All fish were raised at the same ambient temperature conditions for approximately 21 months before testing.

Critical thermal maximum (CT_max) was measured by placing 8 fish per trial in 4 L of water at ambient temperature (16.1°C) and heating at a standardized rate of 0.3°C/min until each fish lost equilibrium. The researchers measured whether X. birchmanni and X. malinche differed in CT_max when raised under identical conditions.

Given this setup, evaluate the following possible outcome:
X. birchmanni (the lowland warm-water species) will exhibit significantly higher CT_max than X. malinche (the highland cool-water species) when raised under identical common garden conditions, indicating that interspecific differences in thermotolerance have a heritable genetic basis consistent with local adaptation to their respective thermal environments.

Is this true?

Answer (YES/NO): YES